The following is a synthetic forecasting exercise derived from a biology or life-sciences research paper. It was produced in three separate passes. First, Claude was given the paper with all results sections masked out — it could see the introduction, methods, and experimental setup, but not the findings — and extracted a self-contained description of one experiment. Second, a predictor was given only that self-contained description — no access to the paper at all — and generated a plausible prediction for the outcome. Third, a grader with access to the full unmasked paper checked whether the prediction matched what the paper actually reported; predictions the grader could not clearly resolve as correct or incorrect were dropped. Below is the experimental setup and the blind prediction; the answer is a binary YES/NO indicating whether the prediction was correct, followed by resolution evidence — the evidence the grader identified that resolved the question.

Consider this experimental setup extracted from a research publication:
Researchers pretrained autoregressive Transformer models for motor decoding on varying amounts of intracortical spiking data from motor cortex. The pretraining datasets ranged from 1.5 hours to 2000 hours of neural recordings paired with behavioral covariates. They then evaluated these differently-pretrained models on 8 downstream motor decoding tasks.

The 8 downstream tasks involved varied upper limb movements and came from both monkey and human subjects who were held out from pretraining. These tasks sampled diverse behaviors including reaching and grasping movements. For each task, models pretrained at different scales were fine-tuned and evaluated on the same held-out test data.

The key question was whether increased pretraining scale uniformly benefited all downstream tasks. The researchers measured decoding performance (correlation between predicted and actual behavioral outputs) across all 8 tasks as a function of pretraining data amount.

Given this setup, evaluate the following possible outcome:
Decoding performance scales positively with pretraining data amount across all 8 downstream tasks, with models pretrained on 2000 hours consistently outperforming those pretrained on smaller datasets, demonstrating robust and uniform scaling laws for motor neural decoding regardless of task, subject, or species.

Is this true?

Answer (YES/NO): NO